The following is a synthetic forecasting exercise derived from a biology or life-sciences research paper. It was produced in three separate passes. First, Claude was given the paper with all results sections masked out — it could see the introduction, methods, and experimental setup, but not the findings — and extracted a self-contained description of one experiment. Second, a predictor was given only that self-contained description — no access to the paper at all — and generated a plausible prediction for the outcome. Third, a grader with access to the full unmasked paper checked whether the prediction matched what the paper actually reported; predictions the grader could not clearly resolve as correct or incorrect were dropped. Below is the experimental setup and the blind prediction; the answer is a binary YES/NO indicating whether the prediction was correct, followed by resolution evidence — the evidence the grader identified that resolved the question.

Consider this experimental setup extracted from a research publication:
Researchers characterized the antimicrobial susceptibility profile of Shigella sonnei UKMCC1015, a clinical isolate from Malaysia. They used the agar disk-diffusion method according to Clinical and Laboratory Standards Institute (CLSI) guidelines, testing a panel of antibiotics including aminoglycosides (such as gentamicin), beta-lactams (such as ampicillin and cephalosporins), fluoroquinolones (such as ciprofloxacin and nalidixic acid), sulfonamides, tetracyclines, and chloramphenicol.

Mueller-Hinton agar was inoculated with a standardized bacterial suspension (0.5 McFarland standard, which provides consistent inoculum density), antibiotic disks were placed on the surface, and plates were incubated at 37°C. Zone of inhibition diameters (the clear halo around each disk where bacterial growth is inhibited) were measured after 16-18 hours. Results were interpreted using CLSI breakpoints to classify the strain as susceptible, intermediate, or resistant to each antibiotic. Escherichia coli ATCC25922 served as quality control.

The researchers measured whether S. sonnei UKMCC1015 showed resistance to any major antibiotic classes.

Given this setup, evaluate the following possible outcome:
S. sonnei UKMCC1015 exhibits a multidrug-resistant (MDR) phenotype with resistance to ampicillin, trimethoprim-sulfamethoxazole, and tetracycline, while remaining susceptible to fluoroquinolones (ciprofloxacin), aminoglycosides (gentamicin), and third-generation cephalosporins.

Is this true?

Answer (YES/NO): NO